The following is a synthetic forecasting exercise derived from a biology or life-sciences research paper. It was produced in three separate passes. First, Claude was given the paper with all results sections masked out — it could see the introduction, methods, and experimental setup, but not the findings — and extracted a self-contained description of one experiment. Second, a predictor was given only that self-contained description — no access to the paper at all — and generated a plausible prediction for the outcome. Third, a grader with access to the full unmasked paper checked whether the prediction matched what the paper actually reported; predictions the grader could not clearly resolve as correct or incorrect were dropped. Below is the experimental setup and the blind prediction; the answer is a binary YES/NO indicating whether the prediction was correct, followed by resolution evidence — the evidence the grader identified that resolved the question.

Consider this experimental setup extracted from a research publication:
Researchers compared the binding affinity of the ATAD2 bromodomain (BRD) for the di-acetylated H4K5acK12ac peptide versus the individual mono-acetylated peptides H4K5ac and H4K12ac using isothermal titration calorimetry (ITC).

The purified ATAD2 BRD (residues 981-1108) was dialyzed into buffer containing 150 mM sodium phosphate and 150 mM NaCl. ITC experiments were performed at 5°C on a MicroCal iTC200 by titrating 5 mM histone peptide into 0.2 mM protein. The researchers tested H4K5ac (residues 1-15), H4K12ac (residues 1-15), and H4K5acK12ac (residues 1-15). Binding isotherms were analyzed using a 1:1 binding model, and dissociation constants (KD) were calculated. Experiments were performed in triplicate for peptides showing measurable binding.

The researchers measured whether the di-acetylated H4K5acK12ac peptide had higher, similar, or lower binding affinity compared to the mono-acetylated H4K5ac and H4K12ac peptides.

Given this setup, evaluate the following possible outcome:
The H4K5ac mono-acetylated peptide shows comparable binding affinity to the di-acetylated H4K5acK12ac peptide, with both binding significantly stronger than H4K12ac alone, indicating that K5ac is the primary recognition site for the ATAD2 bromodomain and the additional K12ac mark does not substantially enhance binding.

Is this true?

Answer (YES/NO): YES